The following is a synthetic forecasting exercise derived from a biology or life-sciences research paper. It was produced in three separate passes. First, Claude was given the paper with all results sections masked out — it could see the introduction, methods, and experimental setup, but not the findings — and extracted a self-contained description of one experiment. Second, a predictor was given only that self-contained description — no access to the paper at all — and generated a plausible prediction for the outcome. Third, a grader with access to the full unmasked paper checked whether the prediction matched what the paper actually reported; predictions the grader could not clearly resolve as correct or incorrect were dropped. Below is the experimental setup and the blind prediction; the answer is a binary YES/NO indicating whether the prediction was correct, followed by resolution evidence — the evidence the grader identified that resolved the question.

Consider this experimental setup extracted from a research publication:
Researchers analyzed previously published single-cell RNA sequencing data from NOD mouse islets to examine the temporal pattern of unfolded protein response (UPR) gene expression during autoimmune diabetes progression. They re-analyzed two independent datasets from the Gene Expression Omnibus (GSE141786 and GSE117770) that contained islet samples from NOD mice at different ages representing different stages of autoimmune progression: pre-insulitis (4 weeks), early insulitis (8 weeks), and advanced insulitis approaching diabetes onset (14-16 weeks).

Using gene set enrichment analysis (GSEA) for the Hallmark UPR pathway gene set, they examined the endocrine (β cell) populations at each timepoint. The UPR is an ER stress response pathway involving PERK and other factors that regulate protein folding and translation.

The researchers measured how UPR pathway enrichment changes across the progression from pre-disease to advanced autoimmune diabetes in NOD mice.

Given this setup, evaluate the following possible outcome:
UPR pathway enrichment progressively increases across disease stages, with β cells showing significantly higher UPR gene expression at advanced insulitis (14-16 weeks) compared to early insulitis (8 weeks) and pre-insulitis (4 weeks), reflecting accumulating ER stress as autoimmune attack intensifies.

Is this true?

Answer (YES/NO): YES